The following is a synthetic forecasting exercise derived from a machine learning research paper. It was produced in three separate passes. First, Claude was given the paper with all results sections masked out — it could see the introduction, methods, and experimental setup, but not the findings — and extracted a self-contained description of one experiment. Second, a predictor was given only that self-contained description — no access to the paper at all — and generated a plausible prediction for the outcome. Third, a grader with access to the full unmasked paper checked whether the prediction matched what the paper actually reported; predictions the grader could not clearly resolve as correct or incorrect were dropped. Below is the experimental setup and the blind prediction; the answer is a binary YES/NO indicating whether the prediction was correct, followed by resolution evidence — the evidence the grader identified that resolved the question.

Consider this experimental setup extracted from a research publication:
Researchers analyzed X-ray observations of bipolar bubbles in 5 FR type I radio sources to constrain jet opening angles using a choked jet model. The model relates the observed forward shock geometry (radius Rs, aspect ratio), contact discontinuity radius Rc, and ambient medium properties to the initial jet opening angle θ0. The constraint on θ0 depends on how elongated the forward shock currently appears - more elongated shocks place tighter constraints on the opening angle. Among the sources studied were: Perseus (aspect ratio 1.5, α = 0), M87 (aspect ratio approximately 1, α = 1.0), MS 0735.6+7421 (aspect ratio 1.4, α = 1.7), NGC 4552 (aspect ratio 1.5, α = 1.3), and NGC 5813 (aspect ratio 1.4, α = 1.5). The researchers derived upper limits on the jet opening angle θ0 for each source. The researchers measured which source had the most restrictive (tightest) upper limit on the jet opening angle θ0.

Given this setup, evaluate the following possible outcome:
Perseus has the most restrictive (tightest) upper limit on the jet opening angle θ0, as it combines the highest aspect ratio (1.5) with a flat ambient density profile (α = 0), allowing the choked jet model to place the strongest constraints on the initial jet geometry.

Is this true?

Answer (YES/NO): NO